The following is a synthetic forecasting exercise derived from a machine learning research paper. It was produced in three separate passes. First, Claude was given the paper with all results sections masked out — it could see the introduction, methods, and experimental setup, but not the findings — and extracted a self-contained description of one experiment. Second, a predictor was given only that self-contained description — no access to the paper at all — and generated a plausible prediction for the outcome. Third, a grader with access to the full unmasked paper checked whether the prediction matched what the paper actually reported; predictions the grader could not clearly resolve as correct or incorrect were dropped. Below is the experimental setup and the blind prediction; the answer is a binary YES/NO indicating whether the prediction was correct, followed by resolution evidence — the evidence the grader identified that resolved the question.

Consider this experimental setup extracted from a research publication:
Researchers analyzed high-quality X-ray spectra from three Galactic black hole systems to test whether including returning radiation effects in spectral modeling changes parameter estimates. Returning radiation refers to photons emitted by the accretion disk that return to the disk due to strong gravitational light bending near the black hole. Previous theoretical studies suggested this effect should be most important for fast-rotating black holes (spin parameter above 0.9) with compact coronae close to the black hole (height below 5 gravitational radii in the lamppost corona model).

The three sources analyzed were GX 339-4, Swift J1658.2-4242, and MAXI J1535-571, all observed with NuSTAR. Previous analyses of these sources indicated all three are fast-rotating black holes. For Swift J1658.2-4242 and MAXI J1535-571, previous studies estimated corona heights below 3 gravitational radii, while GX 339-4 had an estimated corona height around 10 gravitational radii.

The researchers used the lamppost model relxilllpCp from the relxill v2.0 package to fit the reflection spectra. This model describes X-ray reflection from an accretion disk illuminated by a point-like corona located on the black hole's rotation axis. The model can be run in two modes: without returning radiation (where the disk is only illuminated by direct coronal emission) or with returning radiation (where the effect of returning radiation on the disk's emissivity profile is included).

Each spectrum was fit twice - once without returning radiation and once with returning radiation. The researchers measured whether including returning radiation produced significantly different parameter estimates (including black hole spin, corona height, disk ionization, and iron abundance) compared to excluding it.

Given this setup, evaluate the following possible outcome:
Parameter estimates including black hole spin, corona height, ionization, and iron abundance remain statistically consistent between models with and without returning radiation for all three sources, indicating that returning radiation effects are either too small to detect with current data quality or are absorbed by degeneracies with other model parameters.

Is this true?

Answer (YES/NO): YES